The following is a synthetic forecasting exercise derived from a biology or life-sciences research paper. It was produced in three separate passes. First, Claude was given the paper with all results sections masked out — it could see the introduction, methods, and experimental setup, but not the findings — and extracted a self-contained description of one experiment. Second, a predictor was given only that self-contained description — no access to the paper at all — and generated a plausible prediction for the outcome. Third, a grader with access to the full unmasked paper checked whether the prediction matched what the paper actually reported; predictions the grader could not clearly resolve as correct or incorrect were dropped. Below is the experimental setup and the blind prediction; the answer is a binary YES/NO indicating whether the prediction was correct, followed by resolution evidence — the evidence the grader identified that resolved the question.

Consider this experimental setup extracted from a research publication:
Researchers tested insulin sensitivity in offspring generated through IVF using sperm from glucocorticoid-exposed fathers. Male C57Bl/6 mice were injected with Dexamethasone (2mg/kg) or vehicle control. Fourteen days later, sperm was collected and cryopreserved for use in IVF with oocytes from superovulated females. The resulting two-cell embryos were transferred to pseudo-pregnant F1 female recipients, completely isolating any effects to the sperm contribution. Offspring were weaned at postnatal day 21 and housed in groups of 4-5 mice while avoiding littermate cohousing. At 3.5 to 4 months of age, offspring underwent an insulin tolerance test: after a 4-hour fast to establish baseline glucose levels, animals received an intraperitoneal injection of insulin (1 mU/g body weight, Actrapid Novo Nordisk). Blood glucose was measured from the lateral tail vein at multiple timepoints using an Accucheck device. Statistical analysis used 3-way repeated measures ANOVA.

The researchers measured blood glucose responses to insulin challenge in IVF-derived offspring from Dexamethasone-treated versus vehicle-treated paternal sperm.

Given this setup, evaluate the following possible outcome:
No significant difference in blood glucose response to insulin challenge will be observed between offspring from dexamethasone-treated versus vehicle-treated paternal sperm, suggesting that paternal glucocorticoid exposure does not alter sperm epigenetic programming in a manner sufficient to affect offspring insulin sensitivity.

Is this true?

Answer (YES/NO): NO